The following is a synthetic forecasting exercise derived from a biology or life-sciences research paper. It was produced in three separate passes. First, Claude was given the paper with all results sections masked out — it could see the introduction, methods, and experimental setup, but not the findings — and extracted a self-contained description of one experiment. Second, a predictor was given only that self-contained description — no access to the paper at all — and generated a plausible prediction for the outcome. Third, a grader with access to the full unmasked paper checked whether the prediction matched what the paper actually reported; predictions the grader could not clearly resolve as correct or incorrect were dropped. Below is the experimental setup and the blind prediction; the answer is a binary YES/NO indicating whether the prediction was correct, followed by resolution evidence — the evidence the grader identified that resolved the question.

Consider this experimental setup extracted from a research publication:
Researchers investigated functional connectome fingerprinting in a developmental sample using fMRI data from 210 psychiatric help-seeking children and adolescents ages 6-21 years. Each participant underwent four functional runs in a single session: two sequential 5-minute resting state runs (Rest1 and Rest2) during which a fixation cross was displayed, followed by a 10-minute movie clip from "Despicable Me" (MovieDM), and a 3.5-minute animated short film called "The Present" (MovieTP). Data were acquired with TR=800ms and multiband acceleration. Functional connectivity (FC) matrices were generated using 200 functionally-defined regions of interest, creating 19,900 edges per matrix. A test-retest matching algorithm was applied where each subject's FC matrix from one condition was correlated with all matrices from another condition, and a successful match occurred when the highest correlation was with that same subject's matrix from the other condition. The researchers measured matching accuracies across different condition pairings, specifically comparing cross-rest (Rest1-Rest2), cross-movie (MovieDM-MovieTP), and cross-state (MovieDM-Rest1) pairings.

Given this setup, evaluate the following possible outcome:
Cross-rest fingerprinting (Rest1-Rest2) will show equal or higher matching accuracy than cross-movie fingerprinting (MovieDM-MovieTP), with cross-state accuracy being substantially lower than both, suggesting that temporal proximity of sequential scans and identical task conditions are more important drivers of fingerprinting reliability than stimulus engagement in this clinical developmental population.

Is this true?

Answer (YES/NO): NO